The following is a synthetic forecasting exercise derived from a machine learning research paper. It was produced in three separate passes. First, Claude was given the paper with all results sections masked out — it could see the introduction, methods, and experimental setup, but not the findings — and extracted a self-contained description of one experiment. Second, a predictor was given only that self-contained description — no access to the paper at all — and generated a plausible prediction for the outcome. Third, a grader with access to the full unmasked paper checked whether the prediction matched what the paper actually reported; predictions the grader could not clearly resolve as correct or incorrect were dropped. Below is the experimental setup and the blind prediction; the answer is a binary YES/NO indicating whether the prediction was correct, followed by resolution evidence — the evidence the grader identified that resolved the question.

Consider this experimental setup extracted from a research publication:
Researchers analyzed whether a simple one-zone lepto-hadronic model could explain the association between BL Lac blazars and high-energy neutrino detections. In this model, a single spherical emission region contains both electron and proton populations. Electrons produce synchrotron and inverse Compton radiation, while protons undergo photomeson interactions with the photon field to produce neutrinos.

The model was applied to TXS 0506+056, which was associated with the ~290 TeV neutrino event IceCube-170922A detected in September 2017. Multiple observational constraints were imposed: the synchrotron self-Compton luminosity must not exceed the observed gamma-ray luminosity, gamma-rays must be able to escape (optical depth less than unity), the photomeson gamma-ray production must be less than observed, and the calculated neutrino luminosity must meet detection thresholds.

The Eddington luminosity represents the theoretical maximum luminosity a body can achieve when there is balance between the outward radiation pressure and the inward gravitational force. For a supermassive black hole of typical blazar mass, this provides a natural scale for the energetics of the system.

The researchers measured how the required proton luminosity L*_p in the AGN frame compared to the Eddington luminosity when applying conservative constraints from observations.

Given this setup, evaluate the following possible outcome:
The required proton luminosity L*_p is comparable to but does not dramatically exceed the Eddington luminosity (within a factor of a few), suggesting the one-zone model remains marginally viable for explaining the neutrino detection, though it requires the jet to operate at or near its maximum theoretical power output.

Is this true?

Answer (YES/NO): NO